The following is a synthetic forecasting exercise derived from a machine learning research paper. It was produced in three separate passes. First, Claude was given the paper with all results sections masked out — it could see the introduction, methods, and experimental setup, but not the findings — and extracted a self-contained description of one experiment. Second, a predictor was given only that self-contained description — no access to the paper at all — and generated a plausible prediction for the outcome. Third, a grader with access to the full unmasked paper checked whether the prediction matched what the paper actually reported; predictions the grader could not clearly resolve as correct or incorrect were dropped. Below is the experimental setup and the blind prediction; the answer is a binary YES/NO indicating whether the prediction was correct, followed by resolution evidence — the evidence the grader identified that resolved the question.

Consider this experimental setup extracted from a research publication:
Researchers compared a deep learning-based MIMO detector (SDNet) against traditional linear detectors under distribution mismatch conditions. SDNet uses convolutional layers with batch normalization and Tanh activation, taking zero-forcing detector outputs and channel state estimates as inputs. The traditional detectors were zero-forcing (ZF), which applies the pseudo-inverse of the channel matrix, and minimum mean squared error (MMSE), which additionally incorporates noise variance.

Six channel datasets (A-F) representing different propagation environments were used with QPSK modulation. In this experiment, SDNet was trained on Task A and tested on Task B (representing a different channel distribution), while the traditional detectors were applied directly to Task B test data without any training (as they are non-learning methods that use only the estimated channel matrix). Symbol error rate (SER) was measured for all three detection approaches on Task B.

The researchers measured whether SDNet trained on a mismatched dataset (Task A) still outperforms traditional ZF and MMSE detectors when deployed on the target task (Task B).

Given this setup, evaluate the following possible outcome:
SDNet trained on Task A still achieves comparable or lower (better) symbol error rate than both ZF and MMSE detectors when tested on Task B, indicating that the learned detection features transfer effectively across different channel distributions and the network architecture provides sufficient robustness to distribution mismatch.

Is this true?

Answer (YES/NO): YES